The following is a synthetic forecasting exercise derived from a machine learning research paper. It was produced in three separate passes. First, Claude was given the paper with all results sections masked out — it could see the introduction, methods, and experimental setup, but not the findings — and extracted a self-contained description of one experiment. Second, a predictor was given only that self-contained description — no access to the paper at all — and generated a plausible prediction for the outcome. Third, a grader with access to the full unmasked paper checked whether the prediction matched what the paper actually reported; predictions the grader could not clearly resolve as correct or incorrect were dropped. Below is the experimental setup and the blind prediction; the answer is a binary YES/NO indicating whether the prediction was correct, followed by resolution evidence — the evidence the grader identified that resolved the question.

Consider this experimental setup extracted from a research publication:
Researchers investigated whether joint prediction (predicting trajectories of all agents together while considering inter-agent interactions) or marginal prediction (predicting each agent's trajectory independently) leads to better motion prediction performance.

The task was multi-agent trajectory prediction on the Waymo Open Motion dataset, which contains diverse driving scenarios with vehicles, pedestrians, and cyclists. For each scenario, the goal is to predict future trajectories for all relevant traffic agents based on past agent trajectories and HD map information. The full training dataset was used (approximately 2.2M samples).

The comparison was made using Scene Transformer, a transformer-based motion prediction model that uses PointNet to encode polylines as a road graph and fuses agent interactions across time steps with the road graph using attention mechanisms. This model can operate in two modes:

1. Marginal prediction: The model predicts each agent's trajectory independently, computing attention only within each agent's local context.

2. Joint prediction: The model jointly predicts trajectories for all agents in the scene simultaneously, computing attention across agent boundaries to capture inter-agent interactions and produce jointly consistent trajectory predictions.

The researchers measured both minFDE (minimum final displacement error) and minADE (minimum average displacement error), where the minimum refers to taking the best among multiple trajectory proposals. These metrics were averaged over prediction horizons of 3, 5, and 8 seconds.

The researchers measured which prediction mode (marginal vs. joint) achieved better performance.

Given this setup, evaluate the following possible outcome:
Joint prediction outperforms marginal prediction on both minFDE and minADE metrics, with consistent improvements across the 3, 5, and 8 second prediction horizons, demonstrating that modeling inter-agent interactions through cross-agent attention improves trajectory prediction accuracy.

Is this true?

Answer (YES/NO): NO